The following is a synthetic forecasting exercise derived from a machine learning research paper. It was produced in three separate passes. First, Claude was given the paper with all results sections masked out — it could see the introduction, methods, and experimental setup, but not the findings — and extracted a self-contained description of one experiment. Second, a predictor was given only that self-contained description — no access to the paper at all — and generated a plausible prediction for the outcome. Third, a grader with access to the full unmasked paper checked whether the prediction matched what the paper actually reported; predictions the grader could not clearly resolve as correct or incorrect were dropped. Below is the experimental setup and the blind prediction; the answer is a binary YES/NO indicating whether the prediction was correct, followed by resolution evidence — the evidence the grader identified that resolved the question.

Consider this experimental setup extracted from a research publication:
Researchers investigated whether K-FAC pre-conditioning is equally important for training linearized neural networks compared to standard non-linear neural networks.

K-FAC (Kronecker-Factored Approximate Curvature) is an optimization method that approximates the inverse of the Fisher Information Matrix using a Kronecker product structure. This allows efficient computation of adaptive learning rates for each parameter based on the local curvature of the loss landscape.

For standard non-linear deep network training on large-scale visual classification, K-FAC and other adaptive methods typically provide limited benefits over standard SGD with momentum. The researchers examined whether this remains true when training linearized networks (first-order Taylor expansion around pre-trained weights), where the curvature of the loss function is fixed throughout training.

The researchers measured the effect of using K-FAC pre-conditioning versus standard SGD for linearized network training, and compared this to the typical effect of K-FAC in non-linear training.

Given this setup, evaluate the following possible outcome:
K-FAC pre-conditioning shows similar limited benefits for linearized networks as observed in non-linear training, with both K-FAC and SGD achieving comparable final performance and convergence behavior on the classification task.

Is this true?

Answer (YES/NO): NO